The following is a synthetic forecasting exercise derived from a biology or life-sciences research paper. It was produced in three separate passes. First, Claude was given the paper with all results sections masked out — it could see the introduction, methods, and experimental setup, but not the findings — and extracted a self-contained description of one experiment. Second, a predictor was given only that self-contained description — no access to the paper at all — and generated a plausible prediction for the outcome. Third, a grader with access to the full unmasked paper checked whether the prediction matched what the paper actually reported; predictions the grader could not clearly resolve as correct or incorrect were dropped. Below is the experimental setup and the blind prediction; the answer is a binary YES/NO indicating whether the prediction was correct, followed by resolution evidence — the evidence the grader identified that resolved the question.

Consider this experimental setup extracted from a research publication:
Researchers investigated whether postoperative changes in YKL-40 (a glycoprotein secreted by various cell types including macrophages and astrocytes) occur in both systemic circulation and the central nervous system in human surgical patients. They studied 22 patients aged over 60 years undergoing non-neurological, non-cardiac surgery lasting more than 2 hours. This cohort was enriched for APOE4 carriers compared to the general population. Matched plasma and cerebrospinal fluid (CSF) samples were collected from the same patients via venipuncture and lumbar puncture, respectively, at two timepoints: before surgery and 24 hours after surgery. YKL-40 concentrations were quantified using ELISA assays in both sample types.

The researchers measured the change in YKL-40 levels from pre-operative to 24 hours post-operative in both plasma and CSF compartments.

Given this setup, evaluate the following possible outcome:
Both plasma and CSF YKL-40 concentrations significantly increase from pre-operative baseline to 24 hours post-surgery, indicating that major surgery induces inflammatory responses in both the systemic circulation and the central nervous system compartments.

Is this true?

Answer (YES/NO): NO